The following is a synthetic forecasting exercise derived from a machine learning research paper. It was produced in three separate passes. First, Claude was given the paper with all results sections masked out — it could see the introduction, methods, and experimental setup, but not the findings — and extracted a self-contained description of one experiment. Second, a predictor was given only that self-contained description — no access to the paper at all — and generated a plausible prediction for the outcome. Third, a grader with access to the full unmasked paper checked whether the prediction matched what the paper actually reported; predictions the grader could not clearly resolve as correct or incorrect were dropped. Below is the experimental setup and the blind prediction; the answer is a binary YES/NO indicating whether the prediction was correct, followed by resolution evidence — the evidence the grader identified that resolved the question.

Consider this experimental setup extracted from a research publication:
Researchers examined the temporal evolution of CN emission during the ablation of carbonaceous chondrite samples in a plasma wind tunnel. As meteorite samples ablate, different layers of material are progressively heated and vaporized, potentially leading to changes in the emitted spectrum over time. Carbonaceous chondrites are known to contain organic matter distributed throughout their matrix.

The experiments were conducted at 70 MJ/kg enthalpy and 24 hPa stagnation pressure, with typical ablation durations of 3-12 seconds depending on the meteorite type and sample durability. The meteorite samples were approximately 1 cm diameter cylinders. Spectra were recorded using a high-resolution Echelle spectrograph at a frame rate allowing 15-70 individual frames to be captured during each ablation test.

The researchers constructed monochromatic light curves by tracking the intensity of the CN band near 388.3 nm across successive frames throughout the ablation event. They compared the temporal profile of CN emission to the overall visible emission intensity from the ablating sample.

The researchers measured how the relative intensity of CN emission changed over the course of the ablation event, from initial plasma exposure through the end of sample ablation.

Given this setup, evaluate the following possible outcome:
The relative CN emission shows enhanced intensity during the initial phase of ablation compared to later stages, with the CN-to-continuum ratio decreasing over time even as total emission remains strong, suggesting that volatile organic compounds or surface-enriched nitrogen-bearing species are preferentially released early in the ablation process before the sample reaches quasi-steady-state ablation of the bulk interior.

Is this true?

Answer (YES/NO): YES